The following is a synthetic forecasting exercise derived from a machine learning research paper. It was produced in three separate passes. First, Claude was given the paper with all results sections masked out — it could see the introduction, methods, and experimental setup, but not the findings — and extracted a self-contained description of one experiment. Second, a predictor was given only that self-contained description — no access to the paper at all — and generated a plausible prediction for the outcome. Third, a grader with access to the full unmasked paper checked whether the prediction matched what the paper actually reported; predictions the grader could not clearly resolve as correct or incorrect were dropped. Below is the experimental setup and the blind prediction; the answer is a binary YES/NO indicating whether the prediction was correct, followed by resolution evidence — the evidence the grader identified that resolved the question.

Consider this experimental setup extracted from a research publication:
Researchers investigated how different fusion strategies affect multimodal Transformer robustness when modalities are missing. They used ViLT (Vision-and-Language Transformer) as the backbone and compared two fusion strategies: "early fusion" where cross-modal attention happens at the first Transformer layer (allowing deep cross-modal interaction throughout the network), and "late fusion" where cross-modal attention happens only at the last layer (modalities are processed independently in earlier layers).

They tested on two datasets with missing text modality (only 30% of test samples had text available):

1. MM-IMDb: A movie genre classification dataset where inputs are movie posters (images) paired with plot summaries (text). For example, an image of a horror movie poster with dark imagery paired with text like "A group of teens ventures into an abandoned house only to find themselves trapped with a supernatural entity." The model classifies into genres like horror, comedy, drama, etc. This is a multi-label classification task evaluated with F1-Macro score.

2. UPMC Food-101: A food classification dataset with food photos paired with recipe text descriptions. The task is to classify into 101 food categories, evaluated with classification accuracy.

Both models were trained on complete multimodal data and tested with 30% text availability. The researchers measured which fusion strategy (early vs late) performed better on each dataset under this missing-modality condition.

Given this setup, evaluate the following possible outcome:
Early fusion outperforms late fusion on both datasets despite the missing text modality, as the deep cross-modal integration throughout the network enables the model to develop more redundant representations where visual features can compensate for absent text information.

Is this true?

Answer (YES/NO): NO